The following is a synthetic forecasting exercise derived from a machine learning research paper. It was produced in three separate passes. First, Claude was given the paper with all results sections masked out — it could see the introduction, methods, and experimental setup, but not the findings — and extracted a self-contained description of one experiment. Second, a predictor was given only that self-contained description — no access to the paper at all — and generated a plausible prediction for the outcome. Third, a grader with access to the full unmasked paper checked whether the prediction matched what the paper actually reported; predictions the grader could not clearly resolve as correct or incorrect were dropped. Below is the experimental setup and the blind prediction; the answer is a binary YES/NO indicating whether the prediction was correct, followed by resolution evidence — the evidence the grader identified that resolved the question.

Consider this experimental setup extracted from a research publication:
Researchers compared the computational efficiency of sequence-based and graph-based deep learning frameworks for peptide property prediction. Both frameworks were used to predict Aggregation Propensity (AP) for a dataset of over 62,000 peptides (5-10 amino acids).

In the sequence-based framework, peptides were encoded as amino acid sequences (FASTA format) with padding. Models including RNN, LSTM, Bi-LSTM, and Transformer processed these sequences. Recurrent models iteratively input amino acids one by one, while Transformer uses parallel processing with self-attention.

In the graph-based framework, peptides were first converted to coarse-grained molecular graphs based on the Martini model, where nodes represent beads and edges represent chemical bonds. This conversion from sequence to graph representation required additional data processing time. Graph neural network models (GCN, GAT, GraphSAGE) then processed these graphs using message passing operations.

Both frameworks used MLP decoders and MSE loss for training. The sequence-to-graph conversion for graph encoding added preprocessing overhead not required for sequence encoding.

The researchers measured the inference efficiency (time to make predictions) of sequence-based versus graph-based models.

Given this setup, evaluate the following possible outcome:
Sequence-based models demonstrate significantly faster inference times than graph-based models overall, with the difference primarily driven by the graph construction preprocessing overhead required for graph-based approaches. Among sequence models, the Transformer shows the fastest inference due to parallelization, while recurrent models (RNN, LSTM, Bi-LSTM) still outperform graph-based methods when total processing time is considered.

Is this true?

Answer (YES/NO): NO